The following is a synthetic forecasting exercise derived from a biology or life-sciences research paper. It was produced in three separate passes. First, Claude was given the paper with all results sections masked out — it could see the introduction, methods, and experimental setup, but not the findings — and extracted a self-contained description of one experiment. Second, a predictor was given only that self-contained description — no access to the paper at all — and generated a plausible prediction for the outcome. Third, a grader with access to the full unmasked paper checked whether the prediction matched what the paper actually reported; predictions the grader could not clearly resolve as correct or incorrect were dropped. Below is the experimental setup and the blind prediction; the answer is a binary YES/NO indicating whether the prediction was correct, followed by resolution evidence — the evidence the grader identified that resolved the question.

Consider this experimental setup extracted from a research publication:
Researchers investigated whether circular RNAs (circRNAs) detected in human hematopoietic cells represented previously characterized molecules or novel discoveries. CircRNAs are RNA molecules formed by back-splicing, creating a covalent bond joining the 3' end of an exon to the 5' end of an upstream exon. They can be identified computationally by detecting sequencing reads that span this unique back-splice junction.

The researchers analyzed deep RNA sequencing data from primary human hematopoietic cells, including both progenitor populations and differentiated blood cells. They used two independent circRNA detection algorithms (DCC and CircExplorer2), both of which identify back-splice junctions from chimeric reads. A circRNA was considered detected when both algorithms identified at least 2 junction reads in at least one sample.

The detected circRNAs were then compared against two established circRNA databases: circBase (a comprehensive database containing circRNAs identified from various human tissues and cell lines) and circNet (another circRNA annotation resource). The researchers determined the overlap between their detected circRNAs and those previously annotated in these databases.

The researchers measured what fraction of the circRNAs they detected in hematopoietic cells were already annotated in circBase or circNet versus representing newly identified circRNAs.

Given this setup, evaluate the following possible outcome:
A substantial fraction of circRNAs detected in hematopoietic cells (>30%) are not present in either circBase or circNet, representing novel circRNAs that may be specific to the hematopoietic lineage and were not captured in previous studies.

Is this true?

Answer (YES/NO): NO